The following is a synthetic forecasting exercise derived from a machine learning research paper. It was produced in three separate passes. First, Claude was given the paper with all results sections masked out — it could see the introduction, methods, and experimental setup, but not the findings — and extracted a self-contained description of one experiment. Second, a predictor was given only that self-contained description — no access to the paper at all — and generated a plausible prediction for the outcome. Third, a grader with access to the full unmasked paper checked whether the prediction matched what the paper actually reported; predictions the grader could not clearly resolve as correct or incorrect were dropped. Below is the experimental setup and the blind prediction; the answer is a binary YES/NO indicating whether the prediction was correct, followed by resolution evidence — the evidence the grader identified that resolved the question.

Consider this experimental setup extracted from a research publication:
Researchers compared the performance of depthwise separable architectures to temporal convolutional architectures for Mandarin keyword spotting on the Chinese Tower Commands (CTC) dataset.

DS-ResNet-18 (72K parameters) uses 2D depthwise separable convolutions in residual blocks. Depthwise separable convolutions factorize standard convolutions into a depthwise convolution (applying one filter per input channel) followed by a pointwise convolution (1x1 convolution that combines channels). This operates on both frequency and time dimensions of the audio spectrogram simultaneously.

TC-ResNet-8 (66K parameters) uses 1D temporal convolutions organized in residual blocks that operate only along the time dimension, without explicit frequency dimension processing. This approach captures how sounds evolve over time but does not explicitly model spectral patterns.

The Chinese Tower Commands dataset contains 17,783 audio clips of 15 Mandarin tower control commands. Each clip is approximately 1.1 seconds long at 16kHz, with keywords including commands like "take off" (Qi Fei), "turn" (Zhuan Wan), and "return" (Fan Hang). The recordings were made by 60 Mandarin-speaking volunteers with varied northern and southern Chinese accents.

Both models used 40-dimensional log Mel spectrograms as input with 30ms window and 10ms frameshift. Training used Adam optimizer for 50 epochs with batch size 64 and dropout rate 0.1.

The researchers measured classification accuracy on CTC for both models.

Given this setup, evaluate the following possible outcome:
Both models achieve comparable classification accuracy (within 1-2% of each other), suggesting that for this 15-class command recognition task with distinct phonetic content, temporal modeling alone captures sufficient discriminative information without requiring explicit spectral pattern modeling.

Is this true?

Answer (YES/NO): YES